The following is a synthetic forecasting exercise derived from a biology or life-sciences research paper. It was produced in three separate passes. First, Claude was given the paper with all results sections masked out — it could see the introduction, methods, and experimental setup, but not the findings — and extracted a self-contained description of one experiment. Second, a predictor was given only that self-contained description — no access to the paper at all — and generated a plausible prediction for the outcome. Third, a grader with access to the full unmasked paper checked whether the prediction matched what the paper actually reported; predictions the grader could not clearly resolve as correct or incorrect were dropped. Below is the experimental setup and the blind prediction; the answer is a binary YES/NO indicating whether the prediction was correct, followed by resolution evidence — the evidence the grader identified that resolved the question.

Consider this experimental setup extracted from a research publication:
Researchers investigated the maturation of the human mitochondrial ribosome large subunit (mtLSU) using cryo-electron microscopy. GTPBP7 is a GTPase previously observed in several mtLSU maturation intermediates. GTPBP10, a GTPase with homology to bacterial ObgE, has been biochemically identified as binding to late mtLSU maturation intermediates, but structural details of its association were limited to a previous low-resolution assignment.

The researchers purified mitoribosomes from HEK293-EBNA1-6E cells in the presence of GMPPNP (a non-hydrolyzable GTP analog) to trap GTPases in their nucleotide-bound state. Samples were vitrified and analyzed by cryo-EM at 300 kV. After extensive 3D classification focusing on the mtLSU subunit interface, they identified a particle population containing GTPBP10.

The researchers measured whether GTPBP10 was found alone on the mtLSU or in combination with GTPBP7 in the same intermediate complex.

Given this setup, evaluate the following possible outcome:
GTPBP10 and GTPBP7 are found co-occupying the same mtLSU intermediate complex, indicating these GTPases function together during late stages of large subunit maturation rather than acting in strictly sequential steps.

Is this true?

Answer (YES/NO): YES